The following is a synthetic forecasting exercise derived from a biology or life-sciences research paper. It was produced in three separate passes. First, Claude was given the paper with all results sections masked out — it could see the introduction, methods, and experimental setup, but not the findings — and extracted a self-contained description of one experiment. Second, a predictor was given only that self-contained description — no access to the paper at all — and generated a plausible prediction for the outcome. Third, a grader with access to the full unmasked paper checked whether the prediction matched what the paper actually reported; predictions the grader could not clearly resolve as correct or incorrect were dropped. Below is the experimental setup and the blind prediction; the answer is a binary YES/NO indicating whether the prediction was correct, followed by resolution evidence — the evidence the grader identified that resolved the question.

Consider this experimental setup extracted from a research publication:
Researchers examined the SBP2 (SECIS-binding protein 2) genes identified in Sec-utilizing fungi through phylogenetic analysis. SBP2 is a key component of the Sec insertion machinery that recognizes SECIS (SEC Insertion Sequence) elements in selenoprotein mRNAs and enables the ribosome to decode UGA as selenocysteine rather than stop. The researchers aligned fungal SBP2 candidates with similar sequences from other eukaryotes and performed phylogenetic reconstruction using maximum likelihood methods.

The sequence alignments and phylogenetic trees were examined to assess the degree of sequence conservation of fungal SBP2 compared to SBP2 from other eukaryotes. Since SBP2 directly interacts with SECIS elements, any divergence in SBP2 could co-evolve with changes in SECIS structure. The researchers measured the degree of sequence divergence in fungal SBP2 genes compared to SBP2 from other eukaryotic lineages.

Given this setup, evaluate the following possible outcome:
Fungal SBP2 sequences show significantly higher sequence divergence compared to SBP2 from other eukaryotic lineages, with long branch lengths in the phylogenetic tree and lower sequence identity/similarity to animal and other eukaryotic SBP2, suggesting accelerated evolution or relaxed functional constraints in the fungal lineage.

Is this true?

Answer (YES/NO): YES